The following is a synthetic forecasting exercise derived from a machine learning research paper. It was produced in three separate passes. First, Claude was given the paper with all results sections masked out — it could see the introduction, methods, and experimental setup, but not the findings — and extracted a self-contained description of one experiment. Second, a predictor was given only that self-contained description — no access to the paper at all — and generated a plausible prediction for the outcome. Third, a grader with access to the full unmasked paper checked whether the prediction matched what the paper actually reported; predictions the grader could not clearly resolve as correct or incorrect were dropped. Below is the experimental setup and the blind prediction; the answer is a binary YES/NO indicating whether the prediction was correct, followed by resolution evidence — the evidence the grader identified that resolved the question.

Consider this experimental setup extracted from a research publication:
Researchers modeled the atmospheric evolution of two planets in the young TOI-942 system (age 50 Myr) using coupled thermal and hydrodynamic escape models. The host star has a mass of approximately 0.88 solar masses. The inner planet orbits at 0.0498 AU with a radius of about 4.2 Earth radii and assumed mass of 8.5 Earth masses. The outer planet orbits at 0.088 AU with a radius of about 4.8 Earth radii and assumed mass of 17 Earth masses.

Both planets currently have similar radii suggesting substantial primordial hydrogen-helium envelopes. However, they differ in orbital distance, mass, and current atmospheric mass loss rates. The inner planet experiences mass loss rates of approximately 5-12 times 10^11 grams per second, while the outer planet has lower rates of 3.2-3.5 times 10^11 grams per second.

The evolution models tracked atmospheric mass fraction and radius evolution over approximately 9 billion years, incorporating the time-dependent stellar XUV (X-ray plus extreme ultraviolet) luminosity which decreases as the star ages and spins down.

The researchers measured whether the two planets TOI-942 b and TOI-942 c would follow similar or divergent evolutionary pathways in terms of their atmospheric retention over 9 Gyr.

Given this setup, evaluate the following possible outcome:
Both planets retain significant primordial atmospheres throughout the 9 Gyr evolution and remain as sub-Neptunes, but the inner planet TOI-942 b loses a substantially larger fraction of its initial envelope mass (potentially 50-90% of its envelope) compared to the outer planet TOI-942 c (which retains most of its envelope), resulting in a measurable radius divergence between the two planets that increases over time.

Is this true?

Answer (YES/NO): NO